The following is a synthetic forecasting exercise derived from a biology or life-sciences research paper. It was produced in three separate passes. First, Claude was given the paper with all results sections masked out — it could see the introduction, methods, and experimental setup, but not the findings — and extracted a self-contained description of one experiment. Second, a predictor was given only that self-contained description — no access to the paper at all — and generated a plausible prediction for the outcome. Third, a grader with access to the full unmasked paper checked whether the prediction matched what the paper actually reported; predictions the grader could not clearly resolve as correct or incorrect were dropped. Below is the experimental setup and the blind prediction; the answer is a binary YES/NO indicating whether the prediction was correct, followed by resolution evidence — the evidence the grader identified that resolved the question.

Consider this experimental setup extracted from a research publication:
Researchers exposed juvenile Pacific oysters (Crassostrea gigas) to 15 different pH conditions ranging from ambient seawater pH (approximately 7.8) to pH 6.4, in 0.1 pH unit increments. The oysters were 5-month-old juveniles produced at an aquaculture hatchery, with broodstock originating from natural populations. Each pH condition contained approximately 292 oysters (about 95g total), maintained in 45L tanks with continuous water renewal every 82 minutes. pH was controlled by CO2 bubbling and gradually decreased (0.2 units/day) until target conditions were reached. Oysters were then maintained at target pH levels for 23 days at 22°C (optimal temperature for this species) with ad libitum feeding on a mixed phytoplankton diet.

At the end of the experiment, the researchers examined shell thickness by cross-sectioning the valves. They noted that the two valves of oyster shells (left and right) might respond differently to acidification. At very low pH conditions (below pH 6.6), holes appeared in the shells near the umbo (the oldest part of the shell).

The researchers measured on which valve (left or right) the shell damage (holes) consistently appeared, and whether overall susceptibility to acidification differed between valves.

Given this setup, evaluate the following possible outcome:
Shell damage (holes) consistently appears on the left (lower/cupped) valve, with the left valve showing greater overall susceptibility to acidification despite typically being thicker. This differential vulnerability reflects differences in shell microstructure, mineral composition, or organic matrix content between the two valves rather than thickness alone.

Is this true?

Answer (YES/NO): NO